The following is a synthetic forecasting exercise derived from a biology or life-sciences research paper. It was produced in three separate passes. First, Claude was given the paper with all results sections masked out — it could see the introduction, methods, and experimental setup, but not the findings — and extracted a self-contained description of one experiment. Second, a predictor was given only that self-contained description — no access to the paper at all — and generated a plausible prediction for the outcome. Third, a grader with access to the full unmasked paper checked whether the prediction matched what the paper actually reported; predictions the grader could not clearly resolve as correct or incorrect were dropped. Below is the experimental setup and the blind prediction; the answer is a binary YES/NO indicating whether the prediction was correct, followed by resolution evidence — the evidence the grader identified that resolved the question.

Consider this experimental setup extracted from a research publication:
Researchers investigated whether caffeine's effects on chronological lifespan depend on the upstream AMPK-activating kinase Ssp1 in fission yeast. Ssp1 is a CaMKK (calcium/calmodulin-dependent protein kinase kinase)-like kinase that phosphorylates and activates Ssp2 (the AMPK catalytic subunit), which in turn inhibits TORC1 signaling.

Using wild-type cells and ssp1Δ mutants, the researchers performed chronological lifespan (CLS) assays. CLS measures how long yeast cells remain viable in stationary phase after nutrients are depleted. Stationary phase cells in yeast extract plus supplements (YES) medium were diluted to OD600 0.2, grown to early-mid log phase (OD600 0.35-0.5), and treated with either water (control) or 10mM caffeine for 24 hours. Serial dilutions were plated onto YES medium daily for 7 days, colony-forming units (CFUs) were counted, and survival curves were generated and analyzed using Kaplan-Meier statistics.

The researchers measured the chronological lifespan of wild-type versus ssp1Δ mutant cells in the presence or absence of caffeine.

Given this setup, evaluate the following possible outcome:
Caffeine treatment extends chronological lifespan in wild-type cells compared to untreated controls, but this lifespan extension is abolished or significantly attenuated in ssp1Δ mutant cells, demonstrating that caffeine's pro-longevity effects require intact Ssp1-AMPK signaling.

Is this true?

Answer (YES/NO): YES